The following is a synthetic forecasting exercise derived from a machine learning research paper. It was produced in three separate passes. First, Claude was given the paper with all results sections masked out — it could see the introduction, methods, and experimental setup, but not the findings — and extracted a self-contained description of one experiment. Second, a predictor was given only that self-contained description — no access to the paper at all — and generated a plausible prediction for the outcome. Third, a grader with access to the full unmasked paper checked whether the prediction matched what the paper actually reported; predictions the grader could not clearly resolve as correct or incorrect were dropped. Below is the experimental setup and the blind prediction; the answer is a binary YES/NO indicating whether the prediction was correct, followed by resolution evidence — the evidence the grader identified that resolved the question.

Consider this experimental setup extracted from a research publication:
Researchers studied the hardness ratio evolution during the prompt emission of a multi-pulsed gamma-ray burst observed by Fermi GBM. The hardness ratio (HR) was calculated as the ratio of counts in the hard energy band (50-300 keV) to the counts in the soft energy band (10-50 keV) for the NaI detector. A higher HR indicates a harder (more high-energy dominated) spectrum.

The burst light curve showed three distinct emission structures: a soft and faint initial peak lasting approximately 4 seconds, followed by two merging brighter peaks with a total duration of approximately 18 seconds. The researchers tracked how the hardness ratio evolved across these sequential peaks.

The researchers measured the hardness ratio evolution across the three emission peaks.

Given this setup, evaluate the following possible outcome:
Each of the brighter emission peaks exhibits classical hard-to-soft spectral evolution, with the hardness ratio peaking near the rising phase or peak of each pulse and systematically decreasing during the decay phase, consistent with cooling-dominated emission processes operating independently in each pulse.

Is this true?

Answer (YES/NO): NO